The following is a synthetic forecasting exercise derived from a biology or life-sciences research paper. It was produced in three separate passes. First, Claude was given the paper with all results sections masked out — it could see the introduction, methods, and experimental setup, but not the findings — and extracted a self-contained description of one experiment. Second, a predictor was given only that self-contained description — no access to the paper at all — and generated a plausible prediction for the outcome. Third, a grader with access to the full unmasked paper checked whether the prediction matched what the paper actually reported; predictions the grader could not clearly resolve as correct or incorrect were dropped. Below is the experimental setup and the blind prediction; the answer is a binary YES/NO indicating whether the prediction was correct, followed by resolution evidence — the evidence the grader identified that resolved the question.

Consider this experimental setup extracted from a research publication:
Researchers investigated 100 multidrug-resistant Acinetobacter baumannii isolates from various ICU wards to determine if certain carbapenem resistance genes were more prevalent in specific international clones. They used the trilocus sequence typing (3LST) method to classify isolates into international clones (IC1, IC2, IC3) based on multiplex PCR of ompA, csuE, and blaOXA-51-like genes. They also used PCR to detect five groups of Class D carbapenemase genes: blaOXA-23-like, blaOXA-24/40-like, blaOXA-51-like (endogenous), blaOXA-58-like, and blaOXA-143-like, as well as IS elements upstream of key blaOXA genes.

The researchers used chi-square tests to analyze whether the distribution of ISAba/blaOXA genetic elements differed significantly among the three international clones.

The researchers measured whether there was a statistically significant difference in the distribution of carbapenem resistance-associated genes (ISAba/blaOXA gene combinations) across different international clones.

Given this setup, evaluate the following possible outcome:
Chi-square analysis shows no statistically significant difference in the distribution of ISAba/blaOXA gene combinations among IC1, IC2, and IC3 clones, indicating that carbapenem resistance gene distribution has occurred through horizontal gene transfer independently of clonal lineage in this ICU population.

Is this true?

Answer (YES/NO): NO